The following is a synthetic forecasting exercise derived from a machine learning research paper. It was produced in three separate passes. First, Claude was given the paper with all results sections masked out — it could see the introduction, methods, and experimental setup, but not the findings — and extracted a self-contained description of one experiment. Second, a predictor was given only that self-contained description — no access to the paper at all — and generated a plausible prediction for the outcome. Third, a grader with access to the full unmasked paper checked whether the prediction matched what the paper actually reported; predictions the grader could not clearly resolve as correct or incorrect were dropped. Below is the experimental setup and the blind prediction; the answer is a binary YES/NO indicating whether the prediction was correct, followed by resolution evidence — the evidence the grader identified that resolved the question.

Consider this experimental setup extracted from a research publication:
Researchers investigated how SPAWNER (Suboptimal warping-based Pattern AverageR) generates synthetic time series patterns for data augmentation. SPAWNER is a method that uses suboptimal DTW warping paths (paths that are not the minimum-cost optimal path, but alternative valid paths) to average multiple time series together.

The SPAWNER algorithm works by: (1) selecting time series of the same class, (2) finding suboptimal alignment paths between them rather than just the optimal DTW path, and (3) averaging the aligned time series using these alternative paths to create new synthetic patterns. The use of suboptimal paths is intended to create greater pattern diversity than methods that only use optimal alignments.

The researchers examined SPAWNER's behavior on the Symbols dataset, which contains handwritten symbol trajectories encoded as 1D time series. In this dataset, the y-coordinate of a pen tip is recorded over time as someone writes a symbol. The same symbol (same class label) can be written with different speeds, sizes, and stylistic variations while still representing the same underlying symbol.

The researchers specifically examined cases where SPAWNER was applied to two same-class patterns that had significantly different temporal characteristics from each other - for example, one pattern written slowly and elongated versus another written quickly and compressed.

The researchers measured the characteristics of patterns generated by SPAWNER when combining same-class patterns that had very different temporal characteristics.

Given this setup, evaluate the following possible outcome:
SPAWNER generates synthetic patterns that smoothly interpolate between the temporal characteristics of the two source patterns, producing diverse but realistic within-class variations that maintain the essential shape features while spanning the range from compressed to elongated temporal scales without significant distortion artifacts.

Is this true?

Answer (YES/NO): NO